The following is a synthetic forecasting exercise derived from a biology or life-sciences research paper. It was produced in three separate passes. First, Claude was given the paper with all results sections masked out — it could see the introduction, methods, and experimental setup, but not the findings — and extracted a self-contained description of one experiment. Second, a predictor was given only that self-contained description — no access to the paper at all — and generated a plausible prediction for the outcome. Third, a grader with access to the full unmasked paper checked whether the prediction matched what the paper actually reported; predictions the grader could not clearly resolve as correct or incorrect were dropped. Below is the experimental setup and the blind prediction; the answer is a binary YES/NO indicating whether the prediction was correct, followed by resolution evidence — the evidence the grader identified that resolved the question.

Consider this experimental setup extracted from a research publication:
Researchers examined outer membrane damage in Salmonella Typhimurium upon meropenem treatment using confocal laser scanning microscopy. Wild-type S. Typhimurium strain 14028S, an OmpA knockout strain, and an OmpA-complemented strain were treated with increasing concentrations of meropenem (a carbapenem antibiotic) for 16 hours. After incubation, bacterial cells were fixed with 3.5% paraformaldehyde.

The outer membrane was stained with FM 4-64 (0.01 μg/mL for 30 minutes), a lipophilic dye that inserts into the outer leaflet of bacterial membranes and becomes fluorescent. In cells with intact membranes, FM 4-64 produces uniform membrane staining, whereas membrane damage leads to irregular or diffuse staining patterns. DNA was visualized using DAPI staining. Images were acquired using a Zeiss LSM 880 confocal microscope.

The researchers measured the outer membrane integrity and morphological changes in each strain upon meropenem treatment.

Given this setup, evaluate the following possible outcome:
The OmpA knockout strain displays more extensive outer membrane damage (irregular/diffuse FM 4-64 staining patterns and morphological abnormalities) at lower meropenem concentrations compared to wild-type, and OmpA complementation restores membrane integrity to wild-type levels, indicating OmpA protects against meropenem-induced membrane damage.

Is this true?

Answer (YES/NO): YES